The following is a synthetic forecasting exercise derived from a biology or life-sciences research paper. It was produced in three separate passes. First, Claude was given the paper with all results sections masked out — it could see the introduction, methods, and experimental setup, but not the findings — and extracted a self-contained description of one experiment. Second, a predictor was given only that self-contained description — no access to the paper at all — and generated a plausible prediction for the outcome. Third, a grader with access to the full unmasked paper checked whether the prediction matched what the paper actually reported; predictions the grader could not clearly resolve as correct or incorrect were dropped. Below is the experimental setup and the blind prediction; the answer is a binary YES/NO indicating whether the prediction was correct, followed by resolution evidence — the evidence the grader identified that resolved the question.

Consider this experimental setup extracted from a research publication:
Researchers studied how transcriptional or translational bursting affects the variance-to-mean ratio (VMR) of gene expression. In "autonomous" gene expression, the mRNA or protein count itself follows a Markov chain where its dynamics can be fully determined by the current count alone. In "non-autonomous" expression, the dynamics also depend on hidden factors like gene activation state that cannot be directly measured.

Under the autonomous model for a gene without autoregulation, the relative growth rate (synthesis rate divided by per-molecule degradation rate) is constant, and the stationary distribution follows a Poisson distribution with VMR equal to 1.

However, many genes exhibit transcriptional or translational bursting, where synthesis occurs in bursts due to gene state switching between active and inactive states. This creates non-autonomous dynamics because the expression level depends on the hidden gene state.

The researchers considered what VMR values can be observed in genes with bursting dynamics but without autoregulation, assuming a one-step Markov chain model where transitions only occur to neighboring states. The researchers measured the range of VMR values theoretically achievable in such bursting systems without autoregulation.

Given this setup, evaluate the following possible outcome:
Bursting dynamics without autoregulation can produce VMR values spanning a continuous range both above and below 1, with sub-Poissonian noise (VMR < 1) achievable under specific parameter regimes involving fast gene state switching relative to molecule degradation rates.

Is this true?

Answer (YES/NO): NO